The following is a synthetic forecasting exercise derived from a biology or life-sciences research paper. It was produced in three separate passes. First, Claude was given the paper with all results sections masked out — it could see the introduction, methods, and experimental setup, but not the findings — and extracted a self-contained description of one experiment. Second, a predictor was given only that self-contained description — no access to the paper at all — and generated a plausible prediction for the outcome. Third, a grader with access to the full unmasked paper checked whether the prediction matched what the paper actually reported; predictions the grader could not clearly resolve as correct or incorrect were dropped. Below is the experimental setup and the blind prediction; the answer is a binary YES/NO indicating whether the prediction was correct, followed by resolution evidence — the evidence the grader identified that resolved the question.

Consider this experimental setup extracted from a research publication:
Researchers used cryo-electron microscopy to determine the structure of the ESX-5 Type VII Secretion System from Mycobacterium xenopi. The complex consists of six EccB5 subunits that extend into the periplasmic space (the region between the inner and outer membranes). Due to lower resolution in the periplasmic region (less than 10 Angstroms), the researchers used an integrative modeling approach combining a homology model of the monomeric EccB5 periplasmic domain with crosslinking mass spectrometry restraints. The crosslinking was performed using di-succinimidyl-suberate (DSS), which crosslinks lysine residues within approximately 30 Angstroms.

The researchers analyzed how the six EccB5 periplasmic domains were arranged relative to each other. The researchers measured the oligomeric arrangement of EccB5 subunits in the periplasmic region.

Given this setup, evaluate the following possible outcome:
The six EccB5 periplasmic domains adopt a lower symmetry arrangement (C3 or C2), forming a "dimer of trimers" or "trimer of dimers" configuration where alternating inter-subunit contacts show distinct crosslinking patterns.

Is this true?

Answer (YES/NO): YES